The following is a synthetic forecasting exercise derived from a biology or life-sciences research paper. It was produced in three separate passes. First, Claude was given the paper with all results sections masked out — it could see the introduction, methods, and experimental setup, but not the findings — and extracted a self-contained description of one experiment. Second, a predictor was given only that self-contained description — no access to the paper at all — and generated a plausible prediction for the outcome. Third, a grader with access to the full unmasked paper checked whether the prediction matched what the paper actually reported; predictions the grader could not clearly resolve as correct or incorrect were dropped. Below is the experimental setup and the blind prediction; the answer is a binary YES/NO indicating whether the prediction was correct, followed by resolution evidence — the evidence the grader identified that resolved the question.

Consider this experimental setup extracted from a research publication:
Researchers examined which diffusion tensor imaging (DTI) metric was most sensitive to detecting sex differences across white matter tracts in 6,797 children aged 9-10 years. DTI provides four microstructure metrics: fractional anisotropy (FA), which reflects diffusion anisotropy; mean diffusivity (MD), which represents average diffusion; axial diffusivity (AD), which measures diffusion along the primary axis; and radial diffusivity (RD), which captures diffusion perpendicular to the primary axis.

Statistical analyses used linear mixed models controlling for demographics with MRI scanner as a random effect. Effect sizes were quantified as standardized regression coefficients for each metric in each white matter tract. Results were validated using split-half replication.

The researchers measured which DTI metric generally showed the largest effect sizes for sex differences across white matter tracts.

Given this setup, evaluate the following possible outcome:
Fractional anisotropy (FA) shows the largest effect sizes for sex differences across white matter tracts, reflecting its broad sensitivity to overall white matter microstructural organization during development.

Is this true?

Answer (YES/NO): NO